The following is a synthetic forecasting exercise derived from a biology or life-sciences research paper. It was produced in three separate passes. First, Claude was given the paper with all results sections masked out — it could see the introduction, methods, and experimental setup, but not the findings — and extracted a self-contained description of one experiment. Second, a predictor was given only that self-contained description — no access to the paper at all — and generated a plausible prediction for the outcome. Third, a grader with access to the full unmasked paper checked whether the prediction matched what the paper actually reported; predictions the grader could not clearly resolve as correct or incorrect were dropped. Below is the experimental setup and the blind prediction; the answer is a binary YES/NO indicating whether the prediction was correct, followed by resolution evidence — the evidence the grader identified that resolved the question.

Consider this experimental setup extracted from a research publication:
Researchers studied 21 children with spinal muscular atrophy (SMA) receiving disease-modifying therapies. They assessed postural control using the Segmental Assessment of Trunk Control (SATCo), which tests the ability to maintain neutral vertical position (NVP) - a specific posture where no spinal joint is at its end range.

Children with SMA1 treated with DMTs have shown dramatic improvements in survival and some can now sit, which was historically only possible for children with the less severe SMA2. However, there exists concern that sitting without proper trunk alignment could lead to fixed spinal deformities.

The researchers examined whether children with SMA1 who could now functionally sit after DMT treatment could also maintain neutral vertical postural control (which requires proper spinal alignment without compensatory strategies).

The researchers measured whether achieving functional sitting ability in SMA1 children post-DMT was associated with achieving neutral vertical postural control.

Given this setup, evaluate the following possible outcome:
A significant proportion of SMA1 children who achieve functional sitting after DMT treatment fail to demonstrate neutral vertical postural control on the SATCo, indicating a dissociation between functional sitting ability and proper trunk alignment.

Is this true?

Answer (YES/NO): YES